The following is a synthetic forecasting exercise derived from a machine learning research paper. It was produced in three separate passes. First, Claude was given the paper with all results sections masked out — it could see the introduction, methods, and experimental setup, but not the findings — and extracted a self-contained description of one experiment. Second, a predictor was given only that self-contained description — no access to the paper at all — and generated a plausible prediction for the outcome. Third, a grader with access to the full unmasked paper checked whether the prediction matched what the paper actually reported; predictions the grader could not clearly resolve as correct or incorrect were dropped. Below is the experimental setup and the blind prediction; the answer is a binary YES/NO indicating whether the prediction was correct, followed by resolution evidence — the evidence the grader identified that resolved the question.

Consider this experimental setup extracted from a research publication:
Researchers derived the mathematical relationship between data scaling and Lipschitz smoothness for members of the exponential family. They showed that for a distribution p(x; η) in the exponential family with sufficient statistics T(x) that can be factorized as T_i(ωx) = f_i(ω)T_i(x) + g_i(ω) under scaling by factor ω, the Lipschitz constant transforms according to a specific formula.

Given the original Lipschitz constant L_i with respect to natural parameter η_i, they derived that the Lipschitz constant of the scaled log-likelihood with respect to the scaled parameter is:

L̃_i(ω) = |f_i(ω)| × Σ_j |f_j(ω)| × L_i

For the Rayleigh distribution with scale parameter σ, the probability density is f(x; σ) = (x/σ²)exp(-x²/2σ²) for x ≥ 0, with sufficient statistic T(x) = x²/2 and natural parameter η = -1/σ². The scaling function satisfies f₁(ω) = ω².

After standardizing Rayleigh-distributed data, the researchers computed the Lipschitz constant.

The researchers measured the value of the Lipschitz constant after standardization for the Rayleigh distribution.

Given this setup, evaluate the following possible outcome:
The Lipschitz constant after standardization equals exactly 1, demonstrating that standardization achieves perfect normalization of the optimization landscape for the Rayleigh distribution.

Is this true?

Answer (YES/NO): NO